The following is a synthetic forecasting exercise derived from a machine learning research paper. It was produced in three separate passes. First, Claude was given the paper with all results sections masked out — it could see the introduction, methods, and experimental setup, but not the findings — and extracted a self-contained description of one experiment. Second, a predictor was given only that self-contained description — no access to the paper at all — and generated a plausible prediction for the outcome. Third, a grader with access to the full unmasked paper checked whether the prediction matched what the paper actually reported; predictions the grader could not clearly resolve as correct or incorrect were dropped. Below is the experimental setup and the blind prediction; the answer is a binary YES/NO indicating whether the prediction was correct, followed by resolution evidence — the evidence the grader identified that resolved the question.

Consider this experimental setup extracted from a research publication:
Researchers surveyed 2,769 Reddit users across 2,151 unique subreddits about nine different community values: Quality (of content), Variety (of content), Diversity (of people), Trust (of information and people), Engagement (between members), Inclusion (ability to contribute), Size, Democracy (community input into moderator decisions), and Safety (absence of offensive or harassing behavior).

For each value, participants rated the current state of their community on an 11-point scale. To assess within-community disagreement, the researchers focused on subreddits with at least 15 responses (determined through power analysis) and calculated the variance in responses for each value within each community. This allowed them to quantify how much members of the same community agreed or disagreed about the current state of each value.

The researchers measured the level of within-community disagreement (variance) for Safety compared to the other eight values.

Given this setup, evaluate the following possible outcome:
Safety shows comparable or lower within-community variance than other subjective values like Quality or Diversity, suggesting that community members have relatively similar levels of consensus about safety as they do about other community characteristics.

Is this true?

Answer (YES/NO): NO